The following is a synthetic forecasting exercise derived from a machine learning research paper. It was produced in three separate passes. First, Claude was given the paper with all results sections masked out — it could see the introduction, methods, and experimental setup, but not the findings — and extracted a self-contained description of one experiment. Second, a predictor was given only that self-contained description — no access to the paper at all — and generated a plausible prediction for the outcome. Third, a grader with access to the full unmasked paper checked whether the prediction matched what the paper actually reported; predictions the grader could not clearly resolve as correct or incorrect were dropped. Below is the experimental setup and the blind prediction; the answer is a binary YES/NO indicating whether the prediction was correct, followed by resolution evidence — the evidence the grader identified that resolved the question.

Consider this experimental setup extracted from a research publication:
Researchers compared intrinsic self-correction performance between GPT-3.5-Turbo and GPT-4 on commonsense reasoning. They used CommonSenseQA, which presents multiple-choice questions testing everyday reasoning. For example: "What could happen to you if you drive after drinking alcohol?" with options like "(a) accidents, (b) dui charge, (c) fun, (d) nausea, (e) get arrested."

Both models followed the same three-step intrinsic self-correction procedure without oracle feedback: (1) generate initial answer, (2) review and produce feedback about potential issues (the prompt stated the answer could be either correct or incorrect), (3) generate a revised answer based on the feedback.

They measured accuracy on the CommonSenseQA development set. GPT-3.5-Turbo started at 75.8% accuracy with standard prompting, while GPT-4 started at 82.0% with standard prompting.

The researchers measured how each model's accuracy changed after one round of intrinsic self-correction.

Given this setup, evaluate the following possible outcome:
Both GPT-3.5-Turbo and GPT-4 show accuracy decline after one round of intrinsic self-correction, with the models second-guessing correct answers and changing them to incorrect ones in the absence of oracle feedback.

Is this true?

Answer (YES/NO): YES